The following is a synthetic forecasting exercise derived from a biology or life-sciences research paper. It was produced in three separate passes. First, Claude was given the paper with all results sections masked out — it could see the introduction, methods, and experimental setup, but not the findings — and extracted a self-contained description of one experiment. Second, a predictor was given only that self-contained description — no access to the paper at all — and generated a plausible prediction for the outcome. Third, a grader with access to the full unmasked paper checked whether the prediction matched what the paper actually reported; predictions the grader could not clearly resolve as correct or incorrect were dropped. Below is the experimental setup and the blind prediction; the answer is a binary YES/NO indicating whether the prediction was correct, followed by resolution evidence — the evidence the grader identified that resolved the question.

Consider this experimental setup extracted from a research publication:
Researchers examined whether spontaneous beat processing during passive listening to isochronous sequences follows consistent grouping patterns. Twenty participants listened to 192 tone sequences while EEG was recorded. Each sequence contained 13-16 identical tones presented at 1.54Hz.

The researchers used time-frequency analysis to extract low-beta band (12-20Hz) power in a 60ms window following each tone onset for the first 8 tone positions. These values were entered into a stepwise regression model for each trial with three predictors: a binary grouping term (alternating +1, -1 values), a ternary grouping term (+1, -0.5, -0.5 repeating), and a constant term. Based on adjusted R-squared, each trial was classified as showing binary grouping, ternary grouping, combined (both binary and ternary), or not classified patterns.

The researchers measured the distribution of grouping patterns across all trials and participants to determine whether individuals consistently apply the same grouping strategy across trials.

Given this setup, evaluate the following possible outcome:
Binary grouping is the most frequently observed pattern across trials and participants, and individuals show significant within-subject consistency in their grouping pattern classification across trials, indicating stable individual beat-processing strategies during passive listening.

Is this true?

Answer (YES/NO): NO